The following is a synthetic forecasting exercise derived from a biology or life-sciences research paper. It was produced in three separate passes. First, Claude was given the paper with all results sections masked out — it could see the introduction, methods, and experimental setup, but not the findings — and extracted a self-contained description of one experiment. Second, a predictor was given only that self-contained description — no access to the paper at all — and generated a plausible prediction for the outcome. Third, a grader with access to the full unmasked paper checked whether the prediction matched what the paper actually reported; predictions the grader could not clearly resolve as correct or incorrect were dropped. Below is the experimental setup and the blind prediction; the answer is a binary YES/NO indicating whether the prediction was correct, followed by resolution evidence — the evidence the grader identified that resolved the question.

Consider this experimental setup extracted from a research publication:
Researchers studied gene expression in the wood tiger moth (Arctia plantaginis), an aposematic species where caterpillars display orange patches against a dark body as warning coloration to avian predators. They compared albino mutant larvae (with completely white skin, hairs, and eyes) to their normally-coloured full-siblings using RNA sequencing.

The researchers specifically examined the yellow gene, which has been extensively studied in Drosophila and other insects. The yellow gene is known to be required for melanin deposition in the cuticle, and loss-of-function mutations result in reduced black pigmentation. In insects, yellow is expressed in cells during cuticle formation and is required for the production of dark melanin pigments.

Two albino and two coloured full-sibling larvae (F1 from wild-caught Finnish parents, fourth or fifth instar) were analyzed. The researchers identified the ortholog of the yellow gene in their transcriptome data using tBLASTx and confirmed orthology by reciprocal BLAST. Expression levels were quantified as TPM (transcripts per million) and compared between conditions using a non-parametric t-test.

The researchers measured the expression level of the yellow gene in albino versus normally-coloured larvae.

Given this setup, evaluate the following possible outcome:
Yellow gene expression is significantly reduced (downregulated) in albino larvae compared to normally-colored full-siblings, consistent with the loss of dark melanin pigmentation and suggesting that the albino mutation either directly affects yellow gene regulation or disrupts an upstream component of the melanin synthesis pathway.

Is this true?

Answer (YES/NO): NO